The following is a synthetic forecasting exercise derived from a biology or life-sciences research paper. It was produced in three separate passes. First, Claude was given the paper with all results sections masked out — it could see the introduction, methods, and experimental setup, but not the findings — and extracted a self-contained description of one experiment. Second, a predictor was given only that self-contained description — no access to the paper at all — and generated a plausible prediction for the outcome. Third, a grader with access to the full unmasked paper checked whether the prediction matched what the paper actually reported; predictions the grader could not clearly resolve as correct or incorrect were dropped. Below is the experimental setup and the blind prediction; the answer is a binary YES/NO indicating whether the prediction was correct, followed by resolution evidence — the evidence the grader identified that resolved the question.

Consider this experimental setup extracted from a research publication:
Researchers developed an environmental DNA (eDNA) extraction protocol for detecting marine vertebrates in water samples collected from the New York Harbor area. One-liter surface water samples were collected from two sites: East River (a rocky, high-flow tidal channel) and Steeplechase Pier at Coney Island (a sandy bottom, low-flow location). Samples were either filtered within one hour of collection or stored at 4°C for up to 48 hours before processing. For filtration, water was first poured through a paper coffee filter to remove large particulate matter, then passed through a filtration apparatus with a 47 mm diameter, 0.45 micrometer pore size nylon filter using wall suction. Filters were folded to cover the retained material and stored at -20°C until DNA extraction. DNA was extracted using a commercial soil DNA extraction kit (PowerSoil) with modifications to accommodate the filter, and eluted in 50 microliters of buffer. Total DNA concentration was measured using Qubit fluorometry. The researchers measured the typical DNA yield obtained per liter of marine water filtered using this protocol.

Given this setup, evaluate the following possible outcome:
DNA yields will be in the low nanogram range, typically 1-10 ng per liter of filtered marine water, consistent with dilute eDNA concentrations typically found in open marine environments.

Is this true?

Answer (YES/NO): NO